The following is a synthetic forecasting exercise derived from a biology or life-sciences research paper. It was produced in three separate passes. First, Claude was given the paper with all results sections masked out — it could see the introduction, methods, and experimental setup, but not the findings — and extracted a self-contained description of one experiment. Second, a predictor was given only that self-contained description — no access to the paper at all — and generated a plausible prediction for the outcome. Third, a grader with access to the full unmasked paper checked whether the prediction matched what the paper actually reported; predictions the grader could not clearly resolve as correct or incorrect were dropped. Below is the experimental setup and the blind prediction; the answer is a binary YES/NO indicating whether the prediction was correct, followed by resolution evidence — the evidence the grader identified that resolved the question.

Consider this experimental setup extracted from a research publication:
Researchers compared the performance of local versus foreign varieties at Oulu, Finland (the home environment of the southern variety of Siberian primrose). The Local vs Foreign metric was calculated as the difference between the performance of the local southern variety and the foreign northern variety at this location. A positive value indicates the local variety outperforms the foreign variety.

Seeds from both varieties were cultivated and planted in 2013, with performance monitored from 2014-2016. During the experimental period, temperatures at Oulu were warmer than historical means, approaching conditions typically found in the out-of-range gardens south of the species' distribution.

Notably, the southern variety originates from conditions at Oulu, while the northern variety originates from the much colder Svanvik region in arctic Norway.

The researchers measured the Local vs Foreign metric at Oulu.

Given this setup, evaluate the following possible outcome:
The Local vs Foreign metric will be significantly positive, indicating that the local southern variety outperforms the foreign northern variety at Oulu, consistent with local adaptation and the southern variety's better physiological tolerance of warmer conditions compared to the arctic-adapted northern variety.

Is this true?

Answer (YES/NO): NO